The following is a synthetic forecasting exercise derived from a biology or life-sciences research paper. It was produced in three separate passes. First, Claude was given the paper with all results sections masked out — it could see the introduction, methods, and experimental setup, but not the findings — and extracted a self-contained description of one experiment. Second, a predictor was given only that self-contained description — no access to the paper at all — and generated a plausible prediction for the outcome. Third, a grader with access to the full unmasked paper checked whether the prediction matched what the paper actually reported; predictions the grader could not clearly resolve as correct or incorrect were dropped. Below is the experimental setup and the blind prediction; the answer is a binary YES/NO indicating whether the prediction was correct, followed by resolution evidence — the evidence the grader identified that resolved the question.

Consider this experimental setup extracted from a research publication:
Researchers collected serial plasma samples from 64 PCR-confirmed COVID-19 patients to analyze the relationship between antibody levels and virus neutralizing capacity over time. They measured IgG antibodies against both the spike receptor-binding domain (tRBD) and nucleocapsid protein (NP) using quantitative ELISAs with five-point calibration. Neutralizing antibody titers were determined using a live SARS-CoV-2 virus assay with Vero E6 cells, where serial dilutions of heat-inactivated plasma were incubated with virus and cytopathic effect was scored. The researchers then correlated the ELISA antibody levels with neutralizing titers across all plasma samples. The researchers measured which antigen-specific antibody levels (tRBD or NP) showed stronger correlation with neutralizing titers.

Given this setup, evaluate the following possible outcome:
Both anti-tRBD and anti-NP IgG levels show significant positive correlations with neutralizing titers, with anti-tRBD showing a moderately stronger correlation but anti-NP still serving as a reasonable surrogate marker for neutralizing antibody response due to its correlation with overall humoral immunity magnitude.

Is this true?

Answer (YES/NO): NO